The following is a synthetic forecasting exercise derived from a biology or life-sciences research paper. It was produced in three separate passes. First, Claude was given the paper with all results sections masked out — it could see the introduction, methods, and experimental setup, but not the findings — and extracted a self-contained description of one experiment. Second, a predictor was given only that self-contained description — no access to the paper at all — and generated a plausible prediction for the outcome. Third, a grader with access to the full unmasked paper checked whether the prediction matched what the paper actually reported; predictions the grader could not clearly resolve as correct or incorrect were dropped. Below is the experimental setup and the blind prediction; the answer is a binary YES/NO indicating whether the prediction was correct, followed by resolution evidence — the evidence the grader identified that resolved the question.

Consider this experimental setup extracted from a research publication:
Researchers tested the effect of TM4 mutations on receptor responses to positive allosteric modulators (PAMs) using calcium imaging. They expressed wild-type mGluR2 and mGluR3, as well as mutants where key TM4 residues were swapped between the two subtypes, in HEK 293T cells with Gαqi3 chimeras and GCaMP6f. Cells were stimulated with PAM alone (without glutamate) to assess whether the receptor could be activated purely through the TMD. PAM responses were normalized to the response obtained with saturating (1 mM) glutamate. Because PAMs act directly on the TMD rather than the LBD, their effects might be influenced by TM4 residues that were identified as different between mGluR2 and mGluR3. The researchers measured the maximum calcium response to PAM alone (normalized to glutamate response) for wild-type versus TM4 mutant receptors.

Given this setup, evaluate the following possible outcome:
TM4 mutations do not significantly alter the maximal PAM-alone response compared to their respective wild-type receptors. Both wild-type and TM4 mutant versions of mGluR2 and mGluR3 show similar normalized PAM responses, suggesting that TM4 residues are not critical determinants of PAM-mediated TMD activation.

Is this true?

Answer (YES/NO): NO